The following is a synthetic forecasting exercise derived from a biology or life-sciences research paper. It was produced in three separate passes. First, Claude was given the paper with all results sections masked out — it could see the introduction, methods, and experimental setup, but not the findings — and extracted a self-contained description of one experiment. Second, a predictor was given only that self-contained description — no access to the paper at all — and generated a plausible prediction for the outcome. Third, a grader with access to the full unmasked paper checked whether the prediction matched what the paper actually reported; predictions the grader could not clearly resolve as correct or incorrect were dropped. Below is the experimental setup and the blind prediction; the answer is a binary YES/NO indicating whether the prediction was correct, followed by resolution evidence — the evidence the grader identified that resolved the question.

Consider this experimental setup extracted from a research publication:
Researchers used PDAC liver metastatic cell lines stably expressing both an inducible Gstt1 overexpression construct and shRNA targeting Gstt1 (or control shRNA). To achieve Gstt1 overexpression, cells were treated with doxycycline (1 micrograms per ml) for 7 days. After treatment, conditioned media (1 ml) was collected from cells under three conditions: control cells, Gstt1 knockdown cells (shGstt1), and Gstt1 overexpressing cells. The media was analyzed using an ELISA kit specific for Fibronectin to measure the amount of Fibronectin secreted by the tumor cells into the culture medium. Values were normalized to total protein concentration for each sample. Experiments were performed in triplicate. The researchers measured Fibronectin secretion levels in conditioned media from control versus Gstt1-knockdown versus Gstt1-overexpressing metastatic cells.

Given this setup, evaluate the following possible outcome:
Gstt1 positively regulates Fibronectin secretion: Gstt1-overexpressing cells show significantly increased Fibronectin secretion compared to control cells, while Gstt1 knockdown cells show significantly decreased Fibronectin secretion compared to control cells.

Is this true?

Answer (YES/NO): YES